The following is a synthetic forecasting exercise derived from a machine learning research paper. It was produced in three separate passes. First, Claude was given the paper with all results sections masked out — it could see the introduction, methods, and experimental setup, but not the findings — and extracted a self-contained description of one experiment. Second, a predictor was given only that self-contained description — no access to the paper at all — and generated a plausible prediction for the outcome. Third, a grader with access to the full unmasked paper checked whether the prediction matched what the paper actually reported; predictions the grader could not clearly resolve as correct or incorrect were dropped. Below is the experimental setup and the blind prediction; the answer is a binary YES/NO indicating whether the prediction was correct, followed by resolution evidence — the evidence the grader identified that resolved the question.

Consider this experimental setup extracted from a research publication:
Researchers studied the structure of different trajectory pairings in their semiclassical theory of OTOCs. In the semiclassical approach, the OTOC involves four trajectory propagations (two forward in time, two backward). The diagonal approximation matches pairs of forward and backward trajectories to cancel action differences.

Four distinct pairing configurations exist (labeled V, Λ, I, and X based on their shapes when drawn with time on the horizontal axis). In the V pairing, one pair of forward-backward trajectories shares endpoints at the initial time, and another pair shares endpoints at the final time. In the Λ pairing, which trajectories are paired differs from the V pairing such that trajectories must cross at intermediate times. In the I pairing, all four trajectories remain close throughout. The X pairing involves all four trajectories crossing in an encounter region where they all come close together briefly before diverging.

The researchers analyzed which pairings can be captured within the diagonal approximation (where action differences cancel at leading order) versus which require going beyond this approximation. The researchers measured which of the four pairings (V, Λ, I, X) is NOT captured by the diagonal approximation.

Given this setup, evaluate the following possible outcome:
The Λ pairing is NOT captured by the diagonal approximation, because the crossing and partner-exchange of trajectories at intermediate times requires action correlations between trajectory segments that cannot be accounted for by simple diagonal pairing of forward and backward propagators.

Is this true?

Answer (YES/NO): NO